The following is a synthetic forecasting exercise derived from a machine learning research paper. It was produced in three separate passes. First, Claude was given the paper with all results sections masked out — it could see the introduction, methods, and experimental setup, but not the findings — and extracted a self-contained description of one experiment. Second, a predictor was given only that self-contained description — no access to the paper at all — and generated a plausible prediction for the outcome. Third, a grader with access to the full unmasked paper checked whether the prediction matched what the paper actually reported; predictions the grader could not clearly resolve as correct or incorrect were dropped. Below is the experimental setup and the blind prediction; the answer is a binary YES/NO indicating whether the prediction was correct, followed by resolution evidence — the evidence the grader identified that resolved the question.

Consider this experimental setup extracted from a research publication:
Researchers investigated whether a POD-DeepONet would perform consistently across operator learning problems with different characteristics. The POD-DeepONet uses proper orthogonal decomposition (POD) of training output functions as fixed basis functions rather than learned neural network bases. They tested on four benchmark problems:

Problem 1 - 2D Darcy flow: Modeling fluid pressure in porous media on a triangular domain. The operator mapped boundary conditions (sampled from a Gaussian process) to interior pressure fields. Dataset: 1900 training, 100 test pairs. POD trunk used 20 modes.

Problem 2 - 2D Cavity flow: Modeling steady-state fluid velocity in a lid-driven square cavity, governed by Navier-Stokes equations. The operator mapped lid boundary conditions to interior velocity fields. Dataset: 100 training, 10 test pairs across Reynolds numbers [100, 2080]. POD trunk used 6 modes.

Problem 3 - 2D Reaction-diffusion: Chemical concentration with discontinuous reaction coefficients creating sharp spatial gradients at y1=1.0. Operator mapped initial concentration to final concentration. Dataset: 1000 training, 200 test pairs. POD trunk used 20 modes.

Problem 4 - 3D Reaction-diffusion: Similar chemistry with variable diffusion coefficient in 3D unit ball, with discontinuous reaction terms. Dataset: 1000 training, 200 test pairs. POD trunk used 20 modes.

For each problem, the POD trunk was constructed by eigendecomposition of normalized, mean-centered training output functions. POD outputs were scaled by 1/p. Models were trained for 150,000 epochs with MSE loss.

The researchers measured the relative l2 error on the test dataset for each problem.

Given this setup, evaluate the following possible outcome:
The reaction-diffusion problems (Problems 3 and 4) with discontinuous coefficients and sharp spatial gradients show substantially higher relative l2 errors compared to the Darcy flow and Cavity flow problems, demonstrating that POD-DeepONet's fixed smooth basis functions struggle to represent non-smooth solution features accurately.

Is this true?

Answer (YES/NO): NO